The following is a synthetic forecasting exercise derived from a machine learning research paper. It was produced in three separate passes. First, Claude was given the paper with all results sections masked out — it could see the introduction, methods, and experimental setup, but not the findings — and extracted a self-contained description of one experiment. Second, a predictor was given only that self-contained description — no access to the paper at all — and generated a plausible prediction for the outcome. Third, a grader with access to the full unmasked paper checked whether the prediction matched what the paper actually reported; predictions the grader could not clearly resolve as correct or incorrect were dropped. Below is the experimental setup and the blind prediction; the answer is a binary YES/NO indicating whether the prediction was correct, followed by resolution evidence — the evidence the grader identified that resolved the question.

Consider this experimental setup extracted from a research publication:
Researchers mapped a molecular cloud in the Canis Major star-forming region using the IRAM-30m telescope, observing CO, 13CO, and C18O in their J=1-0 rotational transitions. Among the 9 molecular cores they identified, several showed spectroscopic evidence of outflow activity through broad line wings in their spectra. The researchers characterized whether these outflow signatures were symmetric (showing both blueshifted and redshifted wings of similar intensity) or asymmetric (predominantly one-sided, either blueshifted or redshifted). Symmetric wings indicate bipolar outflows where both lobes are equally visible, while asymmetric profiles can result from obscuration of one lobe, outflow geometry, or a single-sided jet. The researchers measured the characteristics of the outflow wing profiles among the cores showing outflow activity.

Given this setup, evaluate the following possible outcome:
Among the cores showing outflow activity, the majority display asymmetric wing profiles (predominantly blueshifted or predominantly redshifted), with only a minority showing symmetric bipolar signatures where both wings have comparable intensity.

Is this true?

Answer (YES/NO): NO